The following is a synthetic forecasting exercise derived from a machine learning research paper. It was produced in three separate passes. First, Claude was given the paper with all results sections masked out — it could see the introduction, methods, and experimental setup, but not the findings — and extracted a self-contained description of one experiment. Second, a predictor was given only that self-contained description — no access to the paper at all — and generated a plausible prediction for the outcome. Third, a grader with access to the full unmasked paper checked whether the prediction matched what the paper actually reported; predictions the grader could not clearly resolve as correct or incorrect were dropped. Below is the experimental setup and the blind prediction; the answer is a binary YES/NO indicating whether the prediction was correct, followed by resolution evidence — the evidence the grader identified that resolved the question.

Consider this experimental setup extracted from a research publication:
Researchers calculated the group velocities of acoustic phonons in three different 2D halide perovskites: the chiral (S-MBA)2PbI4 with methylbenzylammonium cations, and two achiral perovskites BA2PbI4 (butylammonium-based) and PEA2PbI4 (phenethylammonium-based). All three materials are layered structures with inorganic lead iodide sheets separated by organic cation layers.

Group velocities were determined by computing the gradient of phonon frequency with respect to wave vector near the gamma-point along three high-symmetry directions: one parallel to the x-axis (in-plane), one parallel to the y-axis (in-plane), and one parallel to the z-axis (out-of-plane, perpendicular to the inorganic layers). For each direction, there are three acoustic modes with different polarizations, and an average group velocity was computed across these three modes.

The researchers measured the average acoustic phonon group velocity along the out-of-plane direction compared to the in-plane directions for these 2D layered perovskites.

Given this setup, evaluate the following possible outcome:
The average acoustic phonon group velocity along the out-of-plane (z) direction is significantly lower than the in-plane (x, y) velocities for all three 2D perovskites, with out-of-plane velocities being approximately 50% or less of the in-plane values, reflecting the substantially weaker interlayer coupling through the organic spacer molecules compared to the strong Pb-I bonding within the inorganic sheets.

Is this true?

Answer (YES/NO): NO